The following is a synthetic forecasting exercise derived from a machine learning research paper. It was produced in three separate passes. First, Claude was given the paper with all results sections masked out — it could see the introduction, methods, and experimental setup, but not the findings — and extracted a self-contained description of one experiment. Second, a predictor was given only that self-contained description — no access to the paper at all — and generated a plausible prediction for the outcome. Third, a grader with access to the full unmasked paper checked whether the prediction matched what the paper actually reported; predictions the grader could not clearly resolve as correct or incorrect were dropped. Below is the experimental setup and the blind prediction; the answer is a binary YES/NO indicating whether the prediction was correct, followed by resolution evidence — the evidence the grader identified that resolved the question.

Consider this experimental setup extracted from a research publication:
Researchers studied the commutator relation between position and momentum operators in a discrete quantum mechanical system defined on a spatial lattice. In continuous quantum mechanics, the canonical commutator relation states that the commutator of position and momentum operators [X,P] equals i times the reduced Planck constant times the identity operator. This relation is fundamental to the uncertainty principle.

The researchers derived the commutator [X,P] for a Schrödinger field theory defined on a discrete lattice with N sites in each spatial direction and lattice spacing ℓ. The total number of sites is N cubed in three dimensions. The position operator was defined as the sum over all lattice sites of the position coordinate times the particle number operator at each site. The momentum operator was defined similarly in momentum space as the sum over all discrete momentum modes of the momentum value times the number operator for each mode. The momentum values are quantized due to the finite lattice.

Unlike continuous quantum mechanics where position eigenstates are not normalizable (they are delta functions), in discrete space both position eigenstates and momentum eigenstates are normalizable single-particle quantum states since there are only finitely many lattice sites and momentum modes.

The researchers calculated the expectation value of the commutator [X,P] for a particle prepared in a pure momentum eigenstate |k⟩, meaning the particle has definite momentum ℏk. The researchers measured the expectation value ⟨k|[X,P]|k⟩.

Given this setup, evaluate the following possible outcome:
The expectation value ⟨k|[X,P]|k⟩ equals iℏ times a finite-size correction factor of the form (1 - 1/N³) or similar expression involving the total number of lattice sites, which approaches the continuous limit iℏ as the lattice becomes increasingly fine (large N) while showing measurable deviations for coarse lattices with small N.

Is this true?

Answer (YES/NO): NO